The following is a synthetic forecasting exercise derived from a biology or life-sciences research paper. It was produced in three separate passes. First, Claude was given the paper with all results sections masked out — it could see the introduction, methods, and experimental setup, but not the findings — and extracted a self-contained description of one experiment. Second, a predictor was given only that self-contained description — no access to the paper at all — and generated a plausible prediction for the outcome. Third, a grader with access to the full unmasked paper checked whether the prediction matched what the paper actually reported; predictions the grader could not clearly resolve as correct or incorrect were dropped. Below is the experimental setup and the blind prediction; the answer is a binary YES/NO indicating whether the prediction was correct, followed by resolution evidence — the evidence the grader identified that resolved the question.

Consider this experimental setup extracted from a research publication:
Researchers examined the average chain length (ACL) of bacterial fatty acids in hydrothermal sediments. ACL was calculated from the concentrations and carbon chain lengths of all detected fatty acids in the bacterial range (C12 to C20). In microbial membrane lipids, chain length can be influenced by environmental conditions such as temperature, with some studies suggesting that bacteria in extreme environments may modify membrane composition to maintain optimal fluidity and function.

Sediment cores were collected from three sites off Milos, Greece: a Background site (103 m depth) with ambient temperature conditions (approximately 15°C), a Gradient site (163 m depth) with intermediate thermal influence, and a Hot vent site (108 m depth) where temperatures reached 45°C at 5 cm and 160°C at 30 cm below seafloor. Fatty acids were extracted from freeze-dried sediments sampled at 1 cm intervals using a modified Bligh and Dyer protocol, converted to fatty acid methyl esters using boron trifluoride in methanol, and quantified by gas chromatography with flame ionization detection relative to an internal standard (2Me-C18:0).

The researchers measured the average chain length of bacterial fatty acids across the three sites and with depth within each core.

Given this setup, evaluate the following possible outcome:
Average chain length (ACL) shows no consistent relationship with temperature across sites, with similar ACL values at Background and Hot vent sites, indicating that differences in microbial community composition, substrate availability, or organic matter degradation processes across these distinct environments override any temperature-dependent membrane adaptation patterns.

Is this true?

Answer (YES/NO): NO